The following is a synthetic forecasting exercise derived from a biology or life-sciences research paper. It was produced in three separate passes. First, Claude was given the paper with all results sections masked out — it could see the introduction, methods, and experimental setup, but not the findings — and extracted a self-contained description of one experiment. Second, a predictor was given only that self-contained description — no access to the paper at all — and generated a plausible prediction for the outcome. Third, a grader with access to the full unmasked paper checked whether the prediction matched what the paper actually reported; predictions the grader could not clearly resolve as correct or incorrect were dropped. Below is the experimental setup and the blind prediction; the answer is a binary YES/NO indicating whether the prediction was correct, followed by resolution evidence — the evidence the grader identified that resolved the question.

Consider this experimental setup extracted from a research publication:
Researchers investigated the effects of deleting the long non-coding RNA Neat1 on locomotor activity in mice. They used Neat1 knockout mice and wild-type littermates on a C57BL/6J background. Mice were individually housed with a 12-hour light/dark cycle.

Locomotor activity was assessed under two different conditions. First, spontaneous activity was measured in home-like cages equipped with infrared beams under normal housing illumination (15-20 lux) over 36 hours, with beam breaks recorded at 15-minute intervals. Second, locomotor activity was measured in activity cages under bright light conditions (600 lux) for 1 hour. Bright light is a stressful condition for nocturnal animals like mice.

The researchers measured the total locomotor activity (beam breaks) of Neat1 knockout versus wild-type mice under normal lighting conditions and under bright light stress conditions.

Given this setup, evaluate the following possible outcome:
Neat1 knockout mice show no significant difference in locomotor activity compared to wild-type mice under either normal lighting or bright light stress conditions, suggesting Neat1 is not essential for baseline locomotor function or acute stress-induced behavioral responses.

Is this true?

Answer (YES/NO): NO